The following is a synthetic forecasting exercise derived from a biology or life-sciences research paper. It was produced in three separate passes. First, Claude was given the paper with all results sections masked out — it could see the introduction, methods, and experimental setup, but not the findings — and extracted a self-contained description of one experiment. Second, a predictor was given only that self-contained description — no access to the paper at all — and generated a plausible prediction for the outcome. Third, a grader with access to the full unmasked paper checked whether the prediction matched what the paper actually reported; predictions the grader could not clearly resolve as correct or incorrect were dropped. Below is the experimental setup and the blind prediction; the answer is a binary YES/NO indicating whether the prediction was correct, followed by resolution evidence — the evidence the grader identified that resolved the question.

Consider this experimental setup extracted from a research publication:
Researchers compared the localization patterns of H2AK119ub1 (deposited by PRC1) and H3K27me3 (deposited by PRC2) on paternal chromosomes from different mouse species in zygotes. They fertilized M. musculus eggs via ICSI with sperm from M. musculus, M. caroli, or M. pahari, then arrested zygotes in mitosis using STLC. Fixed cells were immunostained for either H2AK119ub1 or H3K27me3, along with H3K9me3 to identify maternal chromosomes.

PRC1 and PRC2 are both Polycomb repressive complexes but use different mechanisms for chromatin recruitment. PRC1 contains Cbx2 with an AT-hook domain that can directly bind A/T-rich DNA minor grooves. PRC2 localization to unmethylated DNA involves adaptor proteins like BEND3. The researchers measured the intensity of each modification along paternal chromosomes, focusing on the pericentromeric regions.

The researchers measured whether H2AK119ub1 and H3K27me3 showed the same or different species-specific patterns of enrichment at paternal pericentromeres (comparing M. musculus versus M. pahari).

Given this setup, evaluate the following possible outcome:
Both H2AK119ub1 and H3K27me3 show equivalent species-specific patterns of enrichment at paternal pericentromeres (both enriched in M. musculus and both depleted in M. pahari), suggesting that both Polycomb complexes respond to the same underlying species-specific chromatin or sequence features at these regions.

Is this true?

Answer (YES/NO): NO